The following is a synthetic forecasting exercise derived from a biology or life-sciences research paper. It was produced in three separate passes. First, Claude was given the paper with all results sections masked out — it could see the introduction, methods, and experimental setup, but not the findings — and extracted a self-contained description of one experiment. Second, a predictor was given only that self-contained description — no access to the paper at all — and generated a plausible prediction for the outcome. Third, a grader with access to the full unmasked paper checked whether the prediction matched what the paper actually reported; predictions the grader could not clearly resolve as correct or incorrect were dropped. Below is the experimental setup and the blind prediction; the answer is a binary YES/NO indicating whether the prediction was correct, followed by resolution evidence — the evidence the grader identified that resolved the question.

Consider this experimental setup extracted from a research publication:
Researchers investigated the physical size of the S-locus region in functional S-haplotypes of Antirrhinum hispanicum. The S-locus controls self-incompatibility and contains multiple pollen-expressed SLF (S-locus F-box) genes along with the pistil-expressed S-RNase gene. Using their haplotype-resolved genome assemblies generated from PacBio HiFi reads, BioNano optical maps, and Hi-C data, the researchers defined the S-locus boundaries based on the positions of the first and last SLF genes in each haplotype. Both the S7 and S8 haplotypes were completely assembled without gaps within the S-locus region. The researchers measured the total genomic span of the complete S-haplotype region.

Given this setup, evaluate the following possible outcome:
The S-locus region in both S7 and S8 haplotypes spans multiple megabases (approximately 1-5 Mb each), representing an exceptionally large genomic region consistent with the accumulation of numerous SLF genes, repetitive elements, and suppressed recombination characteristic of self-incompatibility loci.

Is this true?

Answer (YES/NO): NO